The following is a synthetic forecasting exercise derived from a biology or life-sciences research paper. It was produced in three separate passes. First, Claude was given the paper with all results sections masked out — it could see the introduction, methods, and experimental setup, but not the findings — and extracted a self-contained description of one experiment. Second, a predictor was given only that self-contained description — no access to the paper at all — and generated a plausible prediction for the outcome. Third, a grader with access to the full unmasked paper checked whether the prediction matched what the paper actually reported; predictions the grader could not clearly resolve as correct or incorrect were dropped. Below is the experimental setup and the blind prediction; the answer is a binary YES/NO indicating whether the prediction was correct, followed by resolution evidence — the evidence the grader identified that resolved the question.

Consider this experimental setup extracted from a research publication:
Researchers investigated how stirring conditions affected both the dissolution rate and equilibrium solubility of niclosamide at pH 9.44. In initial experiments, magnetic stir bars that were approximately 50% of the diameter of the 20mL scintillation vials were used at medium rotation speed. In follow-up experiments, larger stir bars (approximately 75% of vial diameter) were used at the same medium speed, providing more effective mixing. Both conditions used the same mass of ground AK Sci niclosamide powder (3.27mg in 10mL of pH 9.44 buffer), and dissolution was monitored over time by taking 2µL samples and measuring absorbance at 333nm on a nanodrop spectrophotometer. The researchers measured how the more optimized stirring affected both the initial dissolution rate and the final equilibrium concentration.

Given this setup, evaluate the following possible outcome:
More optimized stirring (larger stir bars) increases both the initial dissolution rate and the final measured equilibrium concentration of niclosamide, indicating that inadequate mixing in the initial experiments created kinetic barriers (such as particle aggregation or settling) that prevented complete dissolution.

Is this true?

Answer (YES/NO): NO